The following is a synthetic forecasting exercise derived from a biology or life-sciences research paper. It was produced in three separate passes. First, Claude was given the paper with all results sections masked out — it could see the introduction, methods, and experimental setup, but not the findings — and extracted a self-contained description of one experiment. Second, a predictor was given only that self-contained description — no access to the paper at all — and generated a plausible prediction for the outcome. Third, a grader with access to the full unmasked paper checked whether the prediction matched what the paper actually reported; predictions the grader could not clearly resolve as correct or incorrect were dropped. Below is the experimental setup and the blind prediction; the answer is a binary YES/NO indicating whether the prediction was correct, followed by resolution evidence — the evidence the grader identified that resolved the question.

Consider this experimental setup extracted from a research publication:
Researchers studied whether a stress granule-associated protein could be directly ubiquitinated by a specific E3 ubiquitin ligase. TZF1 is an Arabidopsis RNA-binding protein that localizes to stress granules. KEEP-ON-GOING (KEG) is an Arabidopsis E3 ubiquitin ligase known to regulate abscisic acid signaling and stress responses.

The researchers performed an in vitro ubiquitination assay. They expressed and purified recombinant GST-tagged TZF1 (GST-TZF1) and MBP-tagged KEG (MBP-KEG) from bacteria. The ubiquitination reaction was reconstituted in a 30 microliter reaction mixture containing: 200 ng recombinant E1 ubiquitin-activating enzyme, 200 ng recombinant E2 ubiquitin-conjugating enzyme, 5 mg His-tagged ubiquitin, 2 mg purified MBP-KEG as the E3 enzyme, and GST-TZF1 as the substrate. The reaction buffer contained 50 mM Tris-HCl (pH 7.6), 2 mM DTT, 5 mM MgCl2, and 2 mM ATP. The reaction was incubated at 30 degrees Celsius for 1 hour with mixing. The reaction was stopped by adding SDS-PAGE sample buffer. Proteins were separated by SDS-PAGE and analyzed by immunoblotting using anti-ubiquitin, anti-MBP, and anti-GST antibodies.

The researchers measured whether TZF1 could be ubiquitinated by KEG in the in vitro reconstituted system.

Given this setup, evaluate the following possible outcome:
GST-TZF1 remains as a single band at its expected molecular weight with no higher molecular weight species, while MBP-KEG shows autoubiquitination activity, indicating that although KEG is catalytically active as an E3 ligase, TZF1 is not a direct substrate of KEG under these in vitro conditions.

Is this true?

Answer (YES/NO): NO